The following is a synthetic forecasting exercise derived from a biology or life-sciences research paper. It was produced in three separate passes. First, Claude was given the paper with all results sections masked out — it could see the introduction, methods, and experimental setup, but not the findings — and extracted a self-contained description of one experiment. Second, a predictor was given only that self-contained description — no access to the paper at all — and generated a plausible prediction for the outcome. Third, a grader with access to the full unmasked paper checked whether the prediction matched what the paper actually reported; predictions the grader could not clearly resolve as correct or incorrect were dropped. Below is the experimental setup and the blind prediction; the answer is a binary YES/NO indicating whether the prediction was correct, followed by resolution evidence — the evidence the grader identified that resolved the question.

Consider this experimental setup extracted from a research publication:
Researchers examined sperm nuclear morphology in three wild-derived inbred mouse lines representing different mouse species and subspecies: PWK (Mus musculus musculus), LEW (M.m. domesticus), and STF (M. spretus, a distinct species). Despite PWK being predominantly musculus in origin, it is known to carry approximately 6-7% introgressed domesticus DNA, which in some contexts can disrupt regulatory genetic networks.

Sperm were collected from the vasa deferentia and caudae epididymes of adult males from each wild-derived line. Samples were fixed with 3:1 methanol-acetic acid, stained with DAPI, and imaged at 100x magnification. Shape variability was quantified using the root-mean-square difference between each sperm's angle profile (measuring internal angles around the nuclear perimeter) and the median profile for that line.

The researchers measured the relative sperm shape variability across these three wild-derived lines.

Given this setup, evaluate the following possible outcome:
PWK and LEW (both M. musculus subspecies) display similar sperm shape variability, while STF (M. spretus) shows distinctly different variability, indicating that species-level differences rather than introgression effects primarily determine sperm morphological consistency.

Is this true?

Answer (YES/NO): NO